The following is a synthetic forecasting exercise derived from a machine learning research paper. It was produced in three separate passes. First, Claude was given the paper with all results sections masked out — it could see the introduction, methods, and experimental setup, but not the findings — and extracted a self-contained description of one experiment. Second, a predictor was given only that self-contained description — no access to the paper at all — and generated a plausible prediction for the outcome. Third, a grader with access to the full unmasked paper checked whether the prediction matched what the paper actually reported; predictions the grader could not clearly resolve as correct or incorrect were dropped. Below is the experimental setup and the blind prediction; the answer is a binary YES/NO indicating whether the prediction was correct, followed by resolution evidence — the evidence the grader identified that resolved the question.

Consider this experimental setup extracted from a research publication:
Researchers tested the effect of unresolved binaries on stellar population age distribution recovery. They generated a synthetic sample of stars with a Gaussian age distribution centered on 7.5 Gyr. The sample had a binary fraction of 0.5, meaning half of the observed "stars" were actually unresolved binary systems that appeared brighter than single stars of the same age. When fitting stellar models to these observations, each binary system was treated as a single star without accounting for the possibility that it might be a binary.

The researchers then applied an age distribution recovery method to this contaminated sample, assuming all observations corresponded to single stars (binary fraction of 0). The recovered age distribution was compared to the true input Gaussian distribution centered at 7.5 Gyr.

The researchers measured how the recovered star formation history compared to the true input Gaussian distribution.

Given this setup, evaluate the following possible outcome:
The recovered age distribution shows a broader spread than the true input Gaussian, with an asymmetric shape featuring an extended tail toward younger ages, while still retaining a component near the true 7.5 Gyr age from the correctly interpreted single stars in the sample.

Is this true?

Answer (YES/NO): NO